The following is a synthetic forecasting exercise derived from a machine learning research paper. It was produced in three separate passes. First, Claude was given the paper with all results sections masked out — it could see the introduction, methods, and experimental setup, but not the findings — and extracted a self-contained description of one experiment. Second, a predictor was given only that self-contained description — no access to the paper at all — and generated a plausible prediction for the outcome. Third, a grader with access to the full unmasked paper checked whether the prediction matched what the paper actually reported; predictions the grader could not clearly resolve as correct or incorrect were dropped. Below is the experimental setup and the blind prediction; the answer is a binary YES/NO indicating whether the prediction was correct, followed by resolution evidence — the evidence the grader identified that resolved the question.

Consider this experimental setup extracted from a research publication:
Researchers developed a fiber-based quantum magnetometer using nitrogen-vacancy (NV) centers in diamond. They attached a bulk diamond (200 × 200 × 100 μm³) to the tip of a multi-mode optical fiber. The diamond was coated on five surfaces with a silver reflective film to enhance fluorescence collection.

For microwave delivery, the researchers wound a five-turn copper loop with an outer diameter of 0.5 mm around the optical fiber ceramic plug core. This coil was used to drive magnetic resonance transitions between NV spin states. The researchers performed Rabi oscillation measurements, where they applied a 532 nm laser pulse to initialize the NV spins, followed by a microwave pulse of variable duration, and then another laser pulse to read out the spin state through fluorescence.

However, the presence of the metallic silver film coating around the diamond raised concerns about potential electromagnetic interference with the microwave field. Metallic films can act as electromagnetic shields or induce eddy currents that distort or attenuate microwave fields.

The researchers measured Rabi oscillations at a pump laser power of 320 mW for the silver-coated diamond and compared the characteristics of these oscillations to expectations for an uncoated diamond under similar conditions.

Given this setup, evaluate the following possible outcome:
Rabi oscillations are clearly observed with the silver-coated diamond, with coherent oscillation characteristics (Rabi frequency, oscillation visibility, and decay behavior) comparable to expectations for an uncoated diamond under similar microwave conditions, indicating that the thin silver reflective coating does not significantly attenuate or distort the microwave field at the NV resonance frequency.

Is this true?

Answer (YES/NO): NO